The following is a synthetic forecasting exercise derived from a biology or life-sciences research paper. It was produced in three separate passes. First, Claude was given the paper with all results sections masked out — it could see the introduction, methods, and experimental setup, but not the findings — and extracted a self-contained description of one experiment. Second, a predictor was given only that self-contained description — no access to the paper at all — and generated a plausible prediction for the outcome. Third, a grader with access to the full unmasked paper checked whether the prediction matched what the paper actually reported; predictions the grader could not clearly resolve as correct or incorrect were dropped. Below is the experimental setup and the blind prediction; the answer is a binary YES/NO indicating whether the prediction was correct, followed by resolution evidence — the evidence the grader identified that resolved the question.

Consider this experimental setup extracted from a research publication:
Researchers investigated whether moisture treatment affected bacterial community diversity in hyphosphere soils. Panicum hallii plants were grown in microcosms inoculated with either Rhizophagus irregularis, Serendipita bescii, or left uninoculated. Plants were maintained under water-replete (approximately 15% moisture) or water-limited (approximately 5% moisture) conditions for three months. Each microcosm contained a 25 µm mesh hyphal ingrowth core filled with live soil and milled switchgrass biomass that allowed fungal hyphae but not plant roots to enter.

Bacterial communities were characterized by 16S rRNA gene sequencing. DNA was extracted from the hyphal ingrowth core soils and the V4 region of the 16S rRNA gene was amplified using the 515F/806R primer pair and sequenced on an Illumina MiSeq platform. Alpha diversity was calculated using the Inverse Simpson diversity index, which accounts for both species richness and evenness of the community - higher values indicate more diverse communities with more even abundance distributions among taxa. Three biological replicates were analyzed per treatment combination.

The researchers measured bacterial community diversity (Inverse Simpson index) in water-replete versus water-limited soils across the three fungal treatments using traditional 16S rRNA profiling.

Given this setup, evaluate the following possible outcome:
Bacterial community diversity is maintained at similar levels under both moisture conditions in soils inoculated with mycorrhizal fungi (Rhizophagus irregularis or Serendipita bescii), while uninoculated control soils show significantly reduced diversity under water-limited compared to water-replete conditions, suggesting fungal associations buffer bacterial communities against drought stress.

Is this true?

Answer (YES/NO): NO